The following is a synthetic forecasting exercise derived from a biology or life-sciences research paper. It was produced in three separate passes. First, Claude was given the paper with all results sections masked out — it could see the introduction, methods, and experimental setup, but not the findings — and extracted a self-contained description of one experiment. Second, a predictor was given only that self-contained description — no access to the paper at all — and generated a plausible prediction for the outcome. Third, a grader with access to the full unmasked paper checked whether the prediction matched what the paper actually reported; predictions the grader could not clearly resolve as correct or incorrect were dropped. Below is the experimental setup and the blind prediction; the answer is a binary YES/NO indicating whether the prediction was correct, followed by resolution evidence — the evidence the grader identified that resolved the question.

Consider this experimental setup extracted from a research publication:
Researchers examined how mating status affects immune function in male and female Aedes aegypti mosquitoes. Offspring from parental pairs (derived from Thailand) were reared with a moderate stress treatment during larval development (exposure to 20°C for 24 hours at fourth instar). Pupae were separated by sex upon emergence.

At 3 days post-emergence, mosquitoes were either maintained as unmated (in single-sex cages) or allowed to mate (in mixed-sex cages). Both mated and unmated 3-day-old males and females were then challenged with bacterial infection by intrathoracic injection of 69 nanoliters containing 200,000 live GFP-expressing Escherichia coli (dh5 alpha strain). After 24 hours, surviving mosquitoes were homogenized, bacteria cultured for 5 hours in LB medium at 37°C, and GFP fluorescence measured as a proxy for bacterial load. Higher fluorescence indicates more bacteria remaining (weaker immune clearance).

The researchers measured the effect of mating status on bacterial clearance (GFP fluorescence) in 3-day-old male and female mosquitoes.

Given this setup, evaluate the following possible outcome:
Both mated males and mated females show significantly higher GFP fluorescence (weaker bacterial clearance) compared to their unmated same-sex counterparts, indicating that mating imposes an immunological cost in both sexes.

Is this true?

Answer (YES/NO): NO